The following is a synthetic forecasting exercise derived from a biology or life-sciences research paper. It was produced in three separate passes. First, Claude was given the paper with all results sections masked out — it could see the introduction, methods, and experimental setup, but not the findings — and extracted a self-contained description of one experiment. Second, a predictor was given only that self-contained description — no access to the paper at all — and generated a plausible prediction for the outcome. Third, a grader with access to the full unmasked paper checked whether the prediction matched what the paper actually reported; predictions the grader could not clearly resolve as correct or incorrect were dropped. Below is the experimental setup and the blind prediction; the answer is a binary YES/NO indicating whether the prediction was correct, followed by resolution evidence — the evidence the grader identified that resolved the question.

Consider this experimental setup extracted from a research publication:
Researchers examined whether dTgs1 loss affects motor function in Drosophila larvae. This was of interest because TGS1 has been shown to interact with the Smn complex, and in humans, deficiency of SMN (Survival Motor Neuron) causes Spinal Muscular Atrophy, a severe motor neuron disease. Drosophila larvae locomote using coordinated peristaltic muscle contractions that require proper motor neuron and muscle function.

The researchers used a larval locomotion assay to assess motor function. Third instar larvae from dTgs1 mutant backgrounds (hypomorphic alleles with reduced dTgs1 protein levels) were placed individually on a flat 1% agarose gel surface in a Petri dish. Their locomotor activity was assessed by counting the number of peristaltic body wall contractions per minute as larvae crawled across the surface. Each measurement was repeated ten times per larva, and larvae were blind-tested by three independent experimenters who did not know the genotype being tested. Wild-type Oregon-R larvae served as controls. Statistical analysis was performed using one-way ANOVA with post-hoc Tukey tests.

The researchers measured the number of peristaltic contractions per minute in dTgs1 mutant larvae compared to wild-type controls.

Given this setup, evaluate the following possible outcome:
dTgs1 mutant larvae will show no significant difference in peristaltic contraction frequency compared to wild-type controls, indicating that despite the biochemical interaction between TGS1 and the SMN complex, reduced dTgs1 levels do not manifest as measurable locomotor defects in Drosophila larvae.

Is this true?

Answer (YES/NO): NO